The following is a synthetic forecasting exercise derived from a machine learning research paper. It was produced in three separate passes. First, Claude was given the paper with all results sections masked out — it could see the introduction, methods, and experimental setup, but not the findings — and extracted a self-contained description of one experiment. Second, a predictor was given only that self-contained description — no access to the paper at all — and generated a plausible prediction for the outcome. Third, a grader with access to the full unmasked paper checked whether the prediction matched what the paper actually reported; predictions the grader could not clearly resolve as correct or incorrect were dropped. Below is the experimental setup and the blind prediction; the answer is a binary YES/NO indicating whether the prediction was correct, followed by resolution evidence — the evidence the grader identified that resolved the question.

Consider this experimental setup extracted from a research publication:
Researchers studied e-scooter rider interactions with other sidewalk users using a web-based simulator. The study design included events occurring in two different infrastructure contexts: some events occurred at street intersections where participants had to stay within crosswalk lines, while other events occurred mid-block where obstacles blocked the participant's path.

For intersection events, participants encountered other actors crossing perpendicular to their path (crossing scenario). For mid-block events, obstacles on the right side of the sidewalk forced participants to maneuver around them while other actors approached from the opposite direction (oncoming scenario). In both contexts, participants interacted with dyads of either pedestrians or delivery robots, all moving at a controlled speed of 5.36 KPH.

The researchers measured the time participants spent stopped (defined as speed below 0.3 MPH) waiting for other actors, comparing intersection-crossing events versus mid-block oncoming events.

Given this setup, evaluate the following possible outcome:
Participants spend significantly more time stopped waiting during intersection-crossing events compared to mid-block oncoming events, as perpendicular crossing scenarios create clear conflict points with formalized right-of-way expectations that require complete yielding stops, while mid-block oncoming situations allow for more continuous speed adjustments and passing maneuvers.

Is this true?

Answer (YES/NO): NO